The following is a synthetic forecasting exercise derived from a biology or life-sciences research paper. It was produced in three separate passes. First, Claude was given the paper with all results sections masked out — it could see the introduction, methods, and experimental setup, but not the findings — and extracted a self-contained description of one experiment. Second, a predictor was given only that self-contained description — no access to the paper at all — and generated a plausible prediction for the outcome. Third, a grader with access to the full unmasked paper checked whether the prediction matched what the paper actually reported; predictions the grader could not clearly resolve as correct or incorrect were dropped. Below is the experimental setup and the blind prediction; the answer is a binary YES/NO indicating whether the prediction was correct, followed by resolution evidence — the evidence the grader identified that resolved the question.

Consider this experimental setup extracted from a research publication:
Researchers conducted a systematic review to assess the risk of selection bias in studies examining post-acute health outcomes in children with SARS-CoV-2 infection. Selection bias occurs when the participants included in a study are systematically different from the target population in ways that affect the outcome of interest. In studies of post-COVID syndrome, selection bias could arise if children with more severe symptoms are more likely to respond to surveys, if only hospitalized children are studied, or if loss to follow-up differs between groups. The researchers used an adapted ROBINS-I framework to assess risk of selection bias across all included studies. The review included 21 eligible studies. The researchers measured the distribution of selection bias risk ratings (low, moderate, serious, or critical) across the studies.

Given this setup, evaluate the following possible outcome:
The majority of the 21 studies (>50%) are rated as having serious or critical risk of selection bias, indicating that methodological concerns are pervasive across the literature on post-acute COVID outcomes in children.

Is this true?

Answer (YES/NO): YES